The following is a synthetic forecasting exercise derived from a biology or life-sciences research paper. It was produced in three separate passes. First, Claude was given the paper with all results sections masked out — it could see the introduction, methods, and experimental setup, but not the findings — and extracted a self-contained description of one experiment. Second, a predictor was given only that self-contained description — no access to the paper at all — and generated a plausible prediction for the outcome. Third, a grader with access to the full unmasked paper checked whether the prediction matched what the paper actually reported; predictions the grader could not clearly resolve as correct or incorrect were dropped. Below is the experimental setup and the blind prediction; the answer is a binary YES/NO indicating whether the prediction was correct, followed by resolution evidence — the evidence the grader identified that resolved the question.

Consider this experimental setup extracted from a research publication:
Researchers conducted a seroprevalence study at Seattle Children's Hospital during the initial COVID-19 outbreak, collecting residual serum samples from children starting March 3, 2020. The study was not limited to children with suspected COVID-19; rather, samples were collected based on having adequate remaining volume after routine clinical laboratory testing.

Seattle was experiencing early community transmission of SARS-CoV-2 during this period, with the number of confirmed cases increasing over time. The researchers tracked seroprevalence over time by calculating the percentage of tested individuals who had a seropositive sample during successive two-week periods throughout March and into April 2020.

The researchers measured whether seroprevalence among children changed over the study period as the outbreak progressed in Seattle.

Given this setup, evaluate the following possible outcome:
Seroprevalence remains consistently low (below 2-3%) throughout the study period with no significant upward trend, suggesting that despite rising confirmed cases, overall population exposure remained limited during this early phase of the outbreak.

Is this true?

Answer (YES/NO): NO